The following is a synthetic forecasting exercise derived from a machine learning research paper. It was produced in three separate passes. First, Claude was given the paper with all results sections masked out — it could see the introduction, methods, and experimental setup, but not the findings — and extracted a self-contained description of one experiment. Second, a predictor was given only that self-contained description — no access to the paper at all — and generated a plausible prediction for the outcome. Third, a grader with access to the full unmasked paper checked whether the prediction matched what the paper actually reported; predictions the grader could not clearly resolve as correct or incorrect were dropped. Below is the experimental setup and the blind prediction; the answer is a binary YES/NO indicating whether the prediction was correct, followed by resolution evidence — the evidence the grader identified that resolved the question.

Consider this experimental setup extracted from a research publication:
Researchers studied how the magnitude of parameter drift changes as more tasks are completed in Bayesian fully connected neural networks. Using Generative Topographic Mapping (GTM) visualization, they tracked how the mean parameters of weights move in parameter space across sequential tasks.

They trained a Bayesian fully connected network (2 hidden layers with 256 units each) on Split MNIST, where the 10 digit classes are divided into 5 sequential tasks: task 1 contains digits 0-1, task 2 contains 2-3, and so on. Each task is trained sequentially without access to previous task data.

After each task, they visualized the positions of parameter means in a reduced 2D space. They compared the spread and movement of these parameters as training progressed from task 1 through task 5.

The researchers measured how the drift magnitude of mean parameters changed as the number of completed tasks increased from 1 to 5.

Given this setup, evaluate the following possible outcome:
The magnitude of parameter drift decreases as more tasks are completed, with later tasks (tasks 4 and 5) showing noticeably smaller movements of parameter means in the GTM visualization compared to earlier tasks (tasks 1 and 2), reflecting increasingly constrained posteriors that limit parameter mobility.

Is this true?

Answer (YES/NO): YES